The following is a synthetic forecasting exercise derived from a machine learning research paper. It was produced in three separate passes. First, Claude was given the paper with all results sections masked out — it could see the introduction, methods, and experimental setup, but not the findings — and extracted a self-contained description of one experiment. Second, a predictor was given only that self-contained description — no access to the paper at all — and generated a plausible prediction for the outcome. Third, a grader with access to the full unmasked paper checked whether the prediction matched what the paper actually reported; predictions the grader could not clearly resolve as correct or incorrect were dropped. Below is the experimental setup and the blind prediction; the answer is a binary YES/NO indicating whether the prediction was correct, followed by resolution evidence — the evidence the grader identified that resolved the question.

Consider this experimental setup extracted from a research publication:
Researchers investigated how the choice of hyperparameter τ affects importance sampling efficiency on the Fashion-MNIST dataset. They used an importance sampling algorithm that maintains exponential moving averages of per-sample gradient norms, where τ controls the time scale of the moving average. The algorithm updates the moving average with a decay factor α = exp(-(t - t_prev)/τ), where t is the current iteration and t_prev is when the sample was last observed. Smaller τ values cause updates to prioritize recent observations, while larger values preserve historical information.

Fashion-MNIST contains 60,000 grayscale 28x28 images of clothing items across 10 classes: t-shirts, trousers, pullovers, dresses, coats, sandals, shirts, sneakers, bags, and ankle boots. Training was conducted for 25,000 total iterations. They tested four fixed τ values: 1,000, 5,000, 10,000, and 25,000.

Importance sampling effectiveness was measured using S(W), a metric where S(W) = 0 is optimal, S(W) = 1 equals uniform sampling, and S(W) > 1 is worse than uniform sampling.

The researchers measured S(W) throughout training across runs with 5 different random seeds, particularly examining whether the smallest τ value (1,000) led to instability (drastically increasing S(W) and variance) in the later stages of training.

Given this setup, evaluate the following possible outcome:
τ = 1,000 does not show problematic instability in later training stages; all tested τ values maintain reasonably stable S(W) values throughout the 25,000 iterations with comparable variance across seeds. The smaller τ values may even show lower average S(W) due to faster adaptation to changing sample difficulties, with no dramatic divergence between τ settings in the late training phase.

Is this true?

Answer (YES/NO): YES